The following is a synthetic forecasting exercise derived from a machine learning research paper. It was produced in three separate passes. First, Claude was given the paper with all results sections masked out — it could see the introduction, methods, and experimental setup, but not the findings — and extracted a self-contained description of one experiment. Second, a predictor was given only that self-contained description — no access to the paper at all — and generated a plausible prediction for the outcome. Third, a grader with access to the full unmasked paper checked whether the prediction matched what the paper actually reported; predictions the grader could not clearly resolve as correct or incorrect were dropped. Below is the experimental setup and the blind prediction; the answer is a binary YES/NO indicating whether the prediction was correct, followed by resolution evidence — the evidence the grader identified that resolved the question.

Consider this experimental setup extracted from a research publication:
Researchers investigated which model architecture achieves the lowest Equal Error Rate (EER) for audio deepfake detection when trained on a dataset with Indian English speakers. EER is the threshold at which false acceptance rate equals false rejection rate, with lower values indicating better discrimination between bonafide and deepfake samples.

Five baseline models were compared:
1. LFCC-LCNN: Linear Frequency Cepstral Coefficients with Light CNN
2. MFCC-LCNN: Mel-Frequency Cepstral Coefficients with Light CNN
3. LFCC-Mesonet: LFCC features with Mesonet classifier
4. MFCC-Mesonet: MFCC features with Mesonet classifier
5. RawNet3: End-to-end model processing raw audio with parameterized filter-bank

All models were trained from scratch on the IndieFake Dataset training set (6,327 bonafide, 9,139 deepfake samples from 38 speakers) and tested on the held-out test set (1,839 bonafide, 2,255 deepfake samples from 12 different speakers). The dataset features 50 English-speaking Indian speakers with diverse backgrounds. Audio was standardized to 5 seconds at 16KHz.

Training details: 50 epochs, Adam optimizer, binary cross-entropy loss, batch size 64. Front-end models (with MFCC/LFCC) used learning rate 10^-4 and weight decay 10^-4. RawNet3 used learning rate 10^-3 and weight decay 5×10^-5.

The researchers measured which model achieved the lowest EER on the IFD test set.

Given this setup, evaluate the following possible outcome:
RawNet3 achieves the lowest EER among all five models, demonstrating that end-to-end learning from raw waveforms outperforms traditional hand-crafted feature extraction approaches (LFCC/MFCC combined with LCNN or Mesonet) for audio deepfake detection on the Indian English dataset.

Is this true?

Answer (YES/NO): YES